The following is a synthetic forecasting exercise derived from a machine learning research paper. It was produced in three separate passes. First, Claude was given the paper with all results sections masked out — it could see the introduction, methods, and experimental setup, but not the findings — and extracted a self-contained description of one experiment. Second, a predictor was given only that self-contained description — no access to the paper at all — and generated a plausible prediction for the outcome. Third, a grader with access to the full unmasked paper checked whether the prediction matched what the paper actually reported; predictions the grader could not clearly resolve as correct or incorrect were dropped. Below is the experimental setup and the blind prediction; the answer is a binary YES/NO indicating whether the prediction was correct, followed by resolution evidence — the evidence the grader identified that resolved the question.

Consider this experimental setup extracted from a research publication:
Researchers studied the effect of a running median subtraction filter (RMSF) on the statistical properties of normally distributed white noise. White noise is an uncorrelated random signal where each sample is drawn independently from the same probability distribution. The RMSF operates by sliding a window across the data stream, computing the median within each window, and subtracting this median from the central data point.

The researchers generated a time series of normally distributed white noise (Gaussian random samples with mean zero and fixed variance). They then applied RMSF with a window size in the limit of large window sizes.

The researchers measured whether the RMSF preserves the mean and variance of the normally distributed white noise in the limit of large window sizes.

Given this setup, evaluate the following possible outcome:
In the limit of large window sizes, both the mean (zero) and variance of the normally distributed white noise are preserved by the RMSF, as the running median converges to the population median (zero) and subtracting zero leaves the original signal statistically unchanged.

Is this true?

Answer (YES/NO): YES